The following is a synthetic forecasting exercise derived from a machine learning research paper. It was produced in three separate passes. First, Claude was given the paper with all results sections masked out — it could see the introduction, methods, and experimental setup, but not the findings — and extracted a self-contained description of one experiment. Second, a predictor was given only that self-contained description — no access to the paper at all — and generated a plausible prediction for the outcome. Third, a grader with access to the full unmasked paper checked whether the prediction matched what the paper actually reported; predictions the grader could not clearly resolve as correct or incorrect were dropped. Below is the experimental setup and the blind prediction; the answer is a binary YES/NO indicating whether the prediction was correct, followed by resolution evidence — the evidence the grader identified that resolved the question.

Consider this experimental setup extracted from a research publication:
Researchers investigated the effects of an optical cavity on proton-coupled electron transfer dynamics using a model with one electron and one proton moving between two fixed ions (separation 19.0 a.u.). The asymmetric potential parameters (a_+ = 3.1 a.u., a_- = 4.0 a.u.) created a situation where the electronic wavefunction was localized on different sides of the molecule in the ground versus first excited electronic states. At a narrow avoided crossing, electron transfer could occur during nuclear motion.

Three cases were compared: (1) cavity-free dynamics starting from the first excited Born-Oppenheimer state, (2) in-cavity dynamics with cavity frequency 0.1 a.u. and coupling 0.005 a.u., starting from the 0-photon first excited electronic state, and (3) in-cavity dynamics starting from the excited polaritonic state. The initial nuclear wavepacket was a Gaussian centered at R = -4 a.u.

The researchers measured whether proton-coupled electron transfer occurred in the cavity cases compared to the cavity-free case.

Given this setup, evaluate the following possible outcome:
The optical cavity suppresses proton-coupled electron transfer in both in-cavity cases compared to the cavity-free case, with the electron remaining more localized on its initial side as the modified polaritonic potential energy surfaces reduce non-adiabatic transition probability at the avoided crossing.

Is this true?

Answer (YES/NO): NO